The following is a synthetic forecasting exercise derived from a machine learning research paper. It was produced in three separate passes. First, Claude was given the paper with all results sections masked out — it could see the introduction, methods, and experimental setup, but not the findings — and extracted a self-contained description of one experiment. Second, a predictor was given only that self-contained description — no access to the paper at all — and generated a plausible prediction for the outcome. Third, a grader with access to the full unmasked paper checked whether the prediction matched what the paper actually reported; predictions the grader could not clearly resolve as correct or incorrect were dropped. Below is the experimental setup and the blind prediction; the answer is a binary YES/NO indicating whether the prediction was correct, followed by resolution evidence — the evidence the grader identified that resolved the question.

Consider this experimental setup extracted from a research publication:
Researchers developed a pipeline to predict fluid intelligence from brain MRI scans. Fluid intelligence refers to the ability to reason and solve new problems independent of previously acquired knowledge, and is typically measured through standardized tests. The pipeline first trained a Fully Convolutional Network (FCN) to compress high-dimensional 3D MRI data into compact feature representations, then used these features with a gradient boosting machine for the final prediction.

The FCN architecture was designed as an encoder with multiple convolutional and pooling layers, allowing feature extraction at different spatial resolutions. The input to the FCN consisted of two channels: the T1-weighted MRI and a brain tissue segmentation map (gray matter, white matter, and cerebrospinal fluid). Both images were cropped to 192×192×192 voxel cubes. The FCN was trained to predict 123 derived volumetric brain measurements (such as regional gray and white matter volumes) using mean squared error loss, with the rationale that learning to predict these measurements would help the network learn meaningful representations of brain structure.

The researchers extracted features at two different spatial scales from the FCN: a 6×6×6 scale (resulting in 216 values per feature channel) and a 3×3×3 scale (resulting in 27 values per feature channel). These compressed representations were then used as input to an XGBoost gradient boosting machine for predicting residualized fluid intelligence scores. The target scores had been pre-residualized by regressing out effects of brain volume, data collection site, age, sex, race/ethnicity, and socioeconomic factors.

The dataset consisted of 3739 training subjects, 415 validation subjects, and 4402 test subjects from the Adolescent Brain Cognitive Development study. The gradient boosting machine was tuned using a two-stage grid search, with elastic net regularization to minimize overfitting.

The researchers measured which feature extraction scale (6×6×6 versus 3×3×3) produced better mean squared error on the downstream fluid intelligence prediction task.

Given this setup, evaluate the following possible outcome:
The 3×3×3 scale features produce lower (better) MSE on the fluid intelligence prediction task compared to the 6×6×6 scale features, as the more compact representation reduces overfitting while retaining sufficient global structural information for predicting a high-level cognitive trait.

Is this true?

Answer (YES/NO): NO